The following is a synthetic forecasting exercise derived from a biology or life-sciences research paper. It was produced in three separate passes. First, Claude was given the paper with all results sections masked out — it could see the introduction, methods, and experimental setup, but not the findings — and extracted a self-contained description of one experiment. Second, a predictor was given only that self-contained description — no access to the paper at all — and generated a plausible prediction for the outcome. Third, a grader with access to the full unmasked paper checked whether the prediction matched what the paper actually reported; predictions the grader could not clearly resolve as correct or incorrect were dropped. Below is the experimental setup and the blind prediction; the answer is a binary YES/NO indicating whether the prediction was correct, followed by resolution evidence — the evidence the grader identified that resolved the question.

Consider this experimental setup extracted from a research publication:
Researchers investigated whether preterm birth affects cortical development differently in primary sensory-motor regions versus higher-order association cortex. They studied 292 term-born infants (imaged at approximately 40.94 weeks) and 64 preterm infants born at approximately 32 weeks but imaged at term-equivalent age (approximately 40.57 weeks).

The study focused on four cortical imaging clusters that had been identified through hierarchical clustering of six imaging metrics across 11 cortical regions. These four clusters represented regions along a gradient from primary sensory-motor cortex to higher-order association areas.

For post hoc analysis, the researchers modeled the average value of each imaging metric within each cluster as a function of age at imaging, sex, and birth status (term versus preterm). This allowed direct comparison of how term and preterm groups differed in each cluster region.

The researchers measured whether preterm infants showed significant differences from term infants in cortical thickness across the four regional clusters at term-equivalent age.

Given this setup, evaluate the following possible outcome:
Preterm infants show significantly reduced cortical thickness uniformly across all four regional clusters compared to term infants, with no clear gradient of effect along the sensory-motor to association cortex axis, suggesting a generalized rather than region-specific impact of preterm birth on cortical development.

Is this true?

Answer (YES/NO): NO